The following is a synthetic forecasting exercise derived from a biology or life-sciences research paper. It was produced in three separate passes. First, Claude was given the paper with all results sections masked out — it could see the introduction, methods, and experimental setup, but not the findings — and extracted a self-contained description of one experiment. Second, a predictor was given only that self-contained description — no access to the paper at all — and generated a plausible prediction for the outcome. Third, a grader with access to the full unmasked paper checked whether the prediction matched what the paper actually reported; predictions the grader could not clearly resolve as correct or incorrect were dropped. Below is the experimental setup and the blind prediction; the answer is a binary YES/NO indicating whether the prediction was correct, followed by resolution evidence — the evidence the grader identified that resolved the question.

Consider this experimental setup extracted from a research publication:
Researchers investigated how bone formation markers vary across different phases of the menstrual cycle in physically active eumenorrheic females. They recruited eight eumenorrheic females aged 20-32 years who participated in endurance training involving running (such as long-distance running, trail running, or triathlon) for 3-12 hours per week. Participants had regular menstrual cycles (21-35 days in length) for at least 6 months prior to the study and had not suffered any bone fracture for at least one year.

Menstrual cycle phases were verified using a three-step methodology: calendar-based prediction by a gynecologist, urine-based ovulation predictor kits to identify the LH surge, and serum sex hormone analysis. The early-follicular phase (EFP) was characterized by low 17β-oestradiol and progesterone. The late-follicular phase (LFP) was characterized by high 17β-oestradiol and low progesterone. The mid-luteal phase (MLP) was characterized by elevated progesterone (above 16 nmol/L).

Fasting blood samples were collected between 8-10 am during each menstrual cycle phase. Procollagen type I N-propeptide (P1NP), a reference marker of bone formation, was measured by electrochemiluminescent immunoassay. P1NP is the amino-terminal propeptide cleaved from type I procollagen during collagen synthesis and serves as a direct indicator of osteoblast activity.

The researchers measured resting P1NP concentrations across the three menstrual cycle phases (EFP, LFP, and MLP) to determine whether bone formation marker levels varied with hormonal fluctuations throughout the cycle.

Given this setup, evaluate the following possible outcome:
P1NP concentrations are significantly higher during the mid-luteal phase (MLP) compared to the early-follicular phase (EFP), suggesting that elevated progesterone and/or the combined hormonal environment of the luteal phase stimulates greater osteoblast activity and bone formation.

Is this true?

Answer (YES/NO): NO